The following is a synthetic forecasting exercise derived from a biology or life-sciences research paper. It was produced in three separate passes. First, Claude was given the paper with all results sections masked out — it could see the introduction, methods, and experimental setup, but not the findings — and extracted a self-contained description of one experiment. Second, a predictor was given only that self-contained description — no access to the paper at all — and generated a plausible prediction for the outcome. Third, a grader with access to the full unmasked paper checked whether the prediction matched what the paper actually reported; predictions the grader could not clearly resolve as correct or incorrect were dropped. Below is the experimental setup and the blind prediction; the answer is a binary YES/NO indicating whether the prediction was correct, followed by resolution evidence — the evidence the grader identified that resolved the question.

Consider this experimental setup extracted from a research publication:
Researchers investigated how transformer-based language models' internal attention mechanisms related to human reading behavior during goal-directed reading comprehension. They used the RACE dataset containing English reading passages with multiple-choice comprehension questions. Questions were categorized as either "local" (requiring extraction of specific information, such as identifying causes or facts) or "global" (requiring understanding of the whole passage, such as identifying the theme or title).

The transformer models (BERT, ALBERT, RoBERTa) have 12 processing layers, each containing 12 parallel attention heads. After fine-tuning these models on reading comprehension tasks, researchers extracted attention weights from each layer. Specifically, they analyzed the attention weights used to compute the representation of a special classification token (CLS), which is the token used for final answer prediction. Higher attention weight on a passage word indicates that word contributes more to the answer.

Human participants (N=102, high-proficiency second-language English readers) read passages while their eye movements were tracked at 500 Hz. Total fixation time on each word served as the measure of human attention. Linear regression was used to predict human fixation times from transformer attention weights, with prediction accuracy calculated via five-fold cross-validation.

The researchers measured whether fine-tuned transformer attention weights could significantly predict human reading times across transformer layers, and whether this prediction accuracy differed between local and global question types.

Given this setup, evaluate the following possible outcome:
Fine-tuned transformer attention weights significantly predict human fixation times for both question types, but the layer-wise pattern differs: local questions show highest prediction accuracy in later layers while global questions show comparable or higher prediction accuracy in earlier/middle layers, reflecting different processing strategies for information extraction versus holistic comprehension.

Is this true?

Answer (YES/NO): NO